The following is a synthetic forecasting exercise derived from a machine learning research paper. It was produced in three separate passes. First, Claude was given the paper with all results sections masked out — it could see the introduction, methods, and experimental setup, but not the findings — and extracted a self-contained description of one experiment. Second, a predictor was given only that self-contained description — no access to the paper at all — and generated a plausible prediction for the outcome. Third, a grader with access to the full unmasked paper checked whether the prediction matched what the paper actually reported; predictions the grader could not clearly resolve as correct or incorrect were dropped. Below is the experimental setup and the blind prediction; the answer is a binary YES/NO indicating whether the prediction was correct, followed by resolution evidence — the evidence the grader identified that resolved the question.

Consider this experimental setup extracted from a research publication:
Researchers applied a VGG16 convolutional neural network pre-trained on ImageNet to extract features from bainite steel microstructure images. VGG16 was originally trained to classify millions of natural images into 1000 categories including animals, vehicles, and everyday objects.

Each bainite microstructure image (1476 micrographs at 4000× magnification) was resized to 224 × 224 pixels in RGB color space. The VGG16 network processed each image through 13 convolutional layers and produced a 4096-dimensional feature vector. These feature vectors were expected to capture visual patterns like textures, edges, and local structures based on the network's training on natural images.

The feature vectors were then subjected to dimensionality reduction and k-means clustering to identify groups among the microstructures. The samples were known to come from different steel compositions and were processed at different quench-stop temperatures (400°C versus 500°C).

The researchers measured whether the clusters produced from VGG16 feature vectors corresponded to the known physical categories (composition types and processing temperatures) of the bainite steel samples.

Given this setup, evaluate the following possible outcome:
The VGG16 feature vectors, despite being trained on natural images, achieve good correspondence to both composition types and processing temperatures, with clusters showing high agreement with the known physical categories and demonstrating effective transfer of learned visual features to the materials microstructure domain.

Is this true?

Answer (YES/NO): NO